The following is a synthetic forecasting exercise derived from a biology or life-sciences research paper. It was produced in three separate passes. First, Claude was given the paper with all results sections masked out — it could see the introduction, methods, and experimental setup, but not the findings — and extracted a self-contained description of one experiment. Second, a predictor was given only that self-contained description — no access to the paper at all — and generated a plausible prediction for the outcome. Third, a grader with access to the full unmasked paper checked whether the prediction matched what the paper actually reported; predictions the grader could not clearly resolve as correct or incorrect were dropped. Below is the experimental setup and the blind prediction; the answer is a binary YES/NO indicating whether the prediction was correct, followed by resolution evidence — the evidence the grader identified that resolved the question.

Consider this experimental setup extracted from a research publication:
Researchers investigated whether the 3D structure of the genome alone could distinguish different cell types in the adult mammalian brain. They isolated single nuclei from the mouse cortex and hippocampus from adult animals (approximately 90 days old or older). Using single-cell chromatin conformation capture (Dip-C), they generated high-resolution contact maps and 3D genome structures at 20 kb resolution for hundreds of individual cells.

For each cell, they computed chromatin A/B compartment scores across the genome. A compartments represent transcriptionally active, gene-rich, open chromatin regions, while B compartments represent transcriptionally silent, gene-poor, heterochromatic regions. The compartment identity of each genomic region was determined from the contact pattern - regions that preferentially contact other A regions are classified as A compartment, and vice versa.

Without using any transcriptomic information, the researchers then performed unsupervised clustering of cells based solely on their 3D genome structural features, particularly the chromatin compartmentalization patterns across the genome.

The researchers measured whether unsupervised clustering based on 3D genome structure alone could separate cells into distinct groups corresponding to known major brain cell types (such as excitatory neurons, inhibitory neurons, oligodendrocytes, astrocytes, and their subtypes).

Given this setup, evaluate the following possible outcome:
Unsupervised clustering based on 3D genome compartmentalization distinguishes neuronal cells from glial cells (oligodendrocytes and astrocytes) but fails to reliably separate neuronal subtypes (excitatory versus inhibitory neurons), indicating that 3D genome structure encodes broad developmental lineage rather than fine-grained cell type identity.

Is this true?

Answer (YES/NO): NO